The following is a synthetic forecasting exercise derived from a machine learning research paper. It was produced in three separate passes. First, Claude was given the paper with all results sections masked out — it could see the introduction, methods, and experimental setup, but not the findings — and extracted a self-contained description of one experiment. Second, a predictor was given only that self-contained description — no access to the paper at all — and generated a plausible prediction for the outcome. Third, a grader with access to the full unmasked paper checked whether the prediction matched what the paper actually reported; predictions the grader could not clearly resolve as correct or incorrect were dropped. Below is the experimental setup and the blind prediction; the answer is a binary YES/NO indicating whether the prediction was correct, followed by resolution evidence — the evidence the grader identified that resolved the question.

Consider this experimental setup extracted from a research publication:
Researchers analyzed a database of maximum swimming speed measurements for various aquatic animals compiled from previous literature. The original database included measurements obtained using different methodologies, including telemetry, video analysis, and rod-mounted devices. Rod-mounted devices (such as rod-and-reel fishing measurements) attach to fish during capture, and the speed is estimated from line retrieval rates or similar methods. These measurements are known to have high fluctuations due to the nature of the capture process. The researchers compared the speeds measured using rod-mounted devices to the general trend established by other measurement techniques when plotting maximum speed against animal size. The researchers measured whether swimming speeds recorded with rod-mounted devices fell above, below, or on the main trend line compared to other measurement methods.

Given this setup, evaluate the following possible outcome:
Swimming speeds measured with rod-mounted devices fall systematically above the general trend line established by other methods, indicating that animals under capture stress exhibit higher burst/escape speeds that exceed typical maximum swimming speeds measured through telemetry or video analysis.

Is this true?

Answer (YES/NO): NO